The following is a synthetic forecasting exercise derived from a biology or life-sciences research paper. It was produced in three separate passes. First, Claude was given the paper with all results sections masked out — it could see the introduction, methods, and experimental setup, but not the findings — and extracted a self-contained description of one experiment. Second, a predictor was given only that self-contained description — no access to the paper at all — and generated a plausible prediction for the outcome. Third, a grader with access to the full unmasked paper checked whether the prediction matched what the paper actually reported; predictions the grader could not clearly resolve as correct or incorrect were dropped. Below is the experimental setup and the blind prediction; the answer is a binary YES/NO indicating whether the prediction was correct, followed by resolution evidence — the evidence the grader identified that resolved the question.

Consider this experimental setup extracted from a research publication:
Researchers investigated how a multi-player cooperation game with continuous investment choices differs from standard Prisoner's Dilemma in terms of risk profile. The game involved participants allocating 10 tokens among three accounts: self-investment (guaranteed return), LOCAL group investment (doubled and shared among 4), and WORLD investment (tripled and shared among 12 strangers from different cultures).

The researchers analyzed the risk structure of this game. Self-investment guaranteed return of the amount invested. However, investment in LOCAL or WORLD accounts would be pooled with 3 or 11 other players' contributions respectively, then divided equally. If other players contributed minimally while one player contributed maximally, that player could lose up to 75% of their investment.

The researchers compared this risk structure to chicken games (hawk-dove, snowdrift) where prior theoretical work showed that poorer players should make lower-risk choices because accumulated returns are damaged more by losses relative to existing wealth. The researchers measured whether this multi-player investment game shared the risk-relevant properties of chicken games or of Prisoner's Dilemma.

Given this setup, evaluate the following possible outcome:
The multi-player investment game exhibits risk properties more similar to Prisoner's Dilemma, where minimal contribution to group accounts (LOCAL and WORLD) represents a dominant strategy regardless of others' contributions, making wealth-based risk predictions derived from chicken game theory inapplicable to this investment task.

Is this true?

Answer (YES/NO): NO